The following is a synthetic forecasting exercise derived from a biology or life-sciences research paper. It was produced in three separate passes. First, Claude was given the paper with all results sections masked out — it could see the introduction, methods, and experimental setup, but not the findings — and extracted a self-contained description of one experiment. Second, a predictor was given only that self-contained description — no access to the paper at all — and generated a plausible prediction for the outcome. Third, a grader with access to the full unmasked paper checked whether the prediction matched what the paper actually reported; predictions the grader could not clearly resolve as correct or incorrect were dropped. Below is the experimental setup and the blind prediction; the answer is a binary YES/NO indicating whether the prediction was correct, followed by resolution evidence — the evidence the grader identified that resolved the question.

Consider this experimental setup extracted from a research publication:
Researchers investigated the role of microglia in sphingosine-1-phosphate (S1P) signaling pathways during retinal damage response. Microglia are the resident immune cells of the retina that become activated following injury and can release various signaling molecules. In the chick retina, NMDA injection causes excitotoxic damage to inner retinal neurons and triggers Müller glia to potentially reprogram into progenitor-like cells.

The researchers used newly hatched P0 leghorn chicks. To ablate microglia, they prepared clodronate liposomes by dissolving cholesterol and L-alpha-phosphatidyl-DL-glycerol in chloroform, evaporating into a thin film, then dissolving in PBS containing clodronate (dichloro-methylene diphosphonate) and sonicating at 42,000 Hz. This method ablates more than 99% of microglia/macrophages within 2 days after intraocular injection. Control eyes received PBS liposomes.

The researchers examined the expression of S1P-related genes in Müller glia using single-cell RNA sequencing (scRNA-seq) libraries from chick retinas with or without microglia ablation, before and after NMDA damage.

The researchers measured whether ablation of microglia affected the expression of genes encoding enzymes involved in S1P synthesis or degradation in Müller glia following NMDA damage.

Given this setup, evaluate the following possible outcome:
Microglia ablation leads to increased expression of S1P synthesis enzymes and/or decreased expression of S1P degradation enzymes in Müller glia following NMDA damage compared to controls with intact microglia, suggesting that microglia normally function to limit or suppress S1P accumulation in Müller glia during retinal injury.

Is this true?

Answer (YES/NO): NO